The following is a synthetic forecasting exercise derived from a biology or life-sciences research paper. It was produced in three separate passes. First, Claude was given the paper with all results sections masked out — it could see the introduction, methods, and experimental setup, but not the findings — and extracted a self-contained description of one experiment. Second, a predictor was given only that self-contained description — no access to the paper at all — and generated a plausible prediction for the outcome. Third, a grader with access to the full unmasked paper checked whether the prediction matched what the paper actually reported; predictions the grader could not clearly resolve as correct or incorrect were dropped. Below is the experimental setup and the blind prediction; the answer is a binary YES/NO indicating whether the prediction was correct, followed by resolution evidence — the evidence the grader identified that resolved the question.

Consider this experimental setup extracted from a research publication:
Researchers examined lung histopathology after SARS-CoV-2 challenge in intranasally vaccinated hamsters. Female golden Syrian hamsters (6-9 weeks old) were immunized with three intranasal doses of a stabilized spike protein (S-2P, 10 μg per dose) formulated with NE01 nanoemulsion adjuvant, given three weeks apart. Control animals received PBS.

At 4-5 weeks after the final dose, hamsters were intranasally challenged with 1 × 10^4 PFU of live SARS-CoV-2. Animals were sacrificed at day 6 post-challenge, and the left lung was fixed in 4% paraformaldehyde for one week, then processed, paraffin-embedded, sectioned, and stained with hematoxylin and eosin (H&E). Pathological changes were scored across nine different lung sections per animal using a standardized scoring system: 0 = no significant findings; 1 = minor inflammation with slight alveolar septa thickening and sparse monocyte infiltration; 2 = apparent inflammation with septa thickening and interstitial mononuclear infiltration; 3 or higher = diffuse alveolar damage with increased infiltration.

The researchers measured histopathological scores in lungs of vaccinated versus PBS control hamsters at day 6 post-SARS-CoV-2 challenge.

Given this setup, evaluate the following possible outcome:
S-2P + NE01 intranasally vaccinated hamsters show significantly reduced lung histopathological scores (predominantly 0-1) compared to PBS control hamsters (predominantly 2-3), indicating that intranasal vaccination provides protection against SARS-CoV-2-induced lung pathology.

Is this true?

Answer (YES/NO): YES